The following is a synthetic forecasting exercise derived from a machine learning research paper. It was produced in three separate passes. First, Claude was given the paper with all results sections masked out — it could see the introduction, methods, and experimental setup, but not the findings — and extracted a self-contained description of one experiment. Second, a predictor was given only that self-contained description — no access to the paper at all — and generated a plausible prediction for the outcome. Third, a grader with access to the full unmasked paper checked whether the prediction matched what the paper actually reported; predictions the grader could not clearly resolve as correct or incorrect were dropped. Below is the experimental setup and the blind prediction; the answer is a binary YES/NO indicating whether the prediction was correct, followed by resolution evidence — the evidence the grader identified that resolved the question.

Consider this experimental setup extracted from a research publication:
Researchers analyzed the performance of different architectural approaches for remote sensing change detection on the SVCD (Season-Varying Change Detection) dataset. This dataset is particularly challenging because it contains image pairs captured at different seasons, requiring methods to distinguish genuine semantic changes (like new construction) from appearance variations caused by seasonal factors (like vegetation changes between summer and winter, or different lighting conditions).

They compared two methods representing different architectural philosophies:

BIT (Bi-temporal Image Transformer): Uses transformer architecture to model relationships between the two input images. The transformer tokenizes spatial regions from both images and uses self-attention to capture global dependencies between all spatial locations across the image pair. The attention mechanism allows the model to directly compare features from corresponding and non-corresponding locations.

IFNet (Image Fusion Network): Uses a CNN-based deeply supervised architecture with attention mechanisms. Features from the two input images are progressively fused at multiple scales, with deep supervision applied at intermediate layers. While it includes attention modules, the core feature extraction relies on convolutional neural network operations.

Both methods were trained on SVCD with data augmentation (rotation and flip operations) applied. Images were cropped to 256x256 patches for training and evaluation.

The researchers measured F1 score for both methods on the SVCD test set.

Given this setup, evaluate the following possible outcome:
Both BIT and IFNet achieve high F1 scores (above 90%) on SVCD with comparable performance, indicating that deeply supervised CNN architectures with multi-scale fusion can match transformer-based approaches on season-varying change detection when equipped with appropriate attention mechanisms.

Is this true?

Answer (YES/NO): NO